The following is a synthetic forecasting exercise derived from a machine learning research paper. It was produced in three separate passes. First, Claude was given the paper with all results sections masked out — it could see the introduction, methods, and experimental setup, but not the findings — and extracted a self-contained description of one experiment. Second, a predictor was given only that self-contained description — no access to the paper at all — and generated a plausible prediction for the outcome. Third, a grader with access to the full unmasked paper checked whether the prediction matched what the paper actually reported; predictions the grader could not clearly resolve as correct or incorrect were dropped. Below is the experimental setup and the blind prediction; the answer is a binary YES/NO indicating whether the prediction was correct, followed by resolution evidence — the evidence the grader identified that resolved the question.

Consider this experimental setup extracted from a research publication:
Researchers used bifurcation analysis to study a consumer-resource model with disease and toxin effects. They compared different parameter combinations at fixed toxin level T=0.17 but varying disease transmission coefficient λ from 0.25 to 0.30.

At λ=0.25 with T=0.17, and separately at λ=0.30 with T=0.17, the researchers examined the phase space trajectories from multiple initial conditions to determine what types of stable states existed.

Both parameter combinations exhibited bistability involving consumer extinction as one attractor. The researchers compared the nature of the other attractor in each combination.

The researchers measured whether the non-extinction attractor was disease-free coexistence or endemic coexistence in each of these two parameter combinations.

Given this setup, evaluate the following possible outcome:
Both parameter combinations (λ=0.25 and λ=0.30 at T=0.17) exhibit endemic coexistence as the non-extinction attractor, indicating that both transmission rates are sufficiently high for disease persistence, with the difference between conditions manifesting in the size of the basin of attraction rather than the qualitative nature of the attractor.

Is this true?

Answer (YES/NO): NO